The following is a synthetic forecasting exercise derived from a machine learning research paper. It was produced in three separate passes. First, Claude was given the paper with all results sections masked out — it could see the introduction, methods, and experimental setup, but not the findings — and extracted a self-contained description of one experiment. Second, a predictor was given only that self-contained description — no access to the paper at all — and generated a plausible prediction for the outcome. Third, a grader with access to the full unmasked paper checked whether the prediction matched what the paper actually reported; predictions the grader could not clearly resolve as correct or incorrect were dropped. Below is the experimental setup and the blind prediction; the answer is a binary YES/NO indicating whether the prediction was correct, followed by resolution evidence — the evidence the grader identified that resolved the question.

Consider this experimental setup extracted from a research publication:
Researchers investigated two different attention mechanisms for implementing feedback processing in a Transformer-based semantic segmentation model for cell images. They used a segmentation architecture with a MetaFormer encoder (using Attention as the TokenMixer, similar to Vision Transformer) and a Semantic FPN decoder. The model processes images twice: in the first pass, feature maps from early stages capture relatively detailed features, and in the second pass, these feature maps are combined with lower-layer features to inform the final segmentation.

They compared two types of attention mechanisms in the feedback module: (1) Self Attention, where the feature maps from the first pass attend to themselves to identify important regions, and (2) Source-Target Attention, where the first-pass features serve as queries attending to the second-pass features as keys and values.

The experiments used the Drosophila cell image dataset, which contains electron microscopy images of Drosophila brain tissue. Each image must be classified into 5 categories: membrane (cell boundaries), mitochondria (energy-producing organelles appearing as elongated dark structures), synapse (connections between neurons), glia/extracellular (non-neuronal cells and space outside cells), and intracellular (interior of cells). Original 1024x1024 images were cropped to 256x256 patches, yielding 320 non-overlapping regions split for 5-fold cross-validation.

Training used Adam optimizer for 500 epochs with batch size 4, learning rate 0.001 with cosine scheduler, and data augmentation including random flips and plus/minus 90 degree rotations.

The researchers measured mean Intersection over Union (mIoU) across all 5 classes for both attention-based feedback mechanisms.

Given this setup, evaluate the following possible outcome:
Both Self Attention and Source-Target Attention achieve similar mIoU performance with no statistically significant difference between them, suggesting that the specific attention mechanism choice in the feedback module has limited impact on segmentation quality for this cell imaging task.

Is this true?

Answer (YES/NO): NO